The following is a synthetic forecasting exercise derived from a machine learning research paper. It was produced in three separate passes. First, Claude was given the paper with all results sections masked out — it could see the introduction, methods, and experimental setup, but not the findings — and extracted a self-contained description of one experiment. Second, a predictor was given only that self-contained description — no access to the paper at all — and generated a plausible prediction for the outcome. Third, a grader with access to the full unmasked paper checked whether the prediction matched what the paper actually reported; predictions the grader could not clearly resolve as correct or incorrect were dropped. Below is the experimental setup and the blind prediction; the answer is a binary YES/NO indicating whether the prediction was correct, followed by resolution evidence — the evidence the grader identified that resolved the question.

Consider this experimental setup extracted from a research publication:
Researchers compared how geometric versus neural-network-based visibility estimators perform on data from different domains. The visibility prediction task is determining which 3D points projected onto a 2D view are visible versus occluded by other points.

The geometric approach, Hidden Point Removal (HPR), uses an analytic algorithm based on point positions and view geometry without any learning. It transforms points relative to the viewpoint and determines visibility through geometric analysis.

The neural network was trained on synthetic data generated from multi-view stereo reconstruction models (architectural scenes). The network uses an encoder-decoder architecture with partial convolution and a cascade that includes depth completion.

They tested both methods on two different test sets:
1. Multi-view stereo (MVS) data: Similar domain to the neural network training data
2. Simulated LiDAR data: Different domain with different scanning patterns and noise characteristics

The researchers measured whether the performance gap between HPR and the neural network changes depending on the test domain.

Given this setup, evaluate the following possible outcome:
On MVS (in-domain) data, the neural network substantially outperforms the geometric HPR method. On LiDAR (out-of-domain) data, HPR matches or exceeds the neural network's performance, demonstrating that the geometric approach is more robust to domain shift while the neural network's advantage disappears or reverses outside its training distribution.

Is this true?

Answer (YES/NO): NO